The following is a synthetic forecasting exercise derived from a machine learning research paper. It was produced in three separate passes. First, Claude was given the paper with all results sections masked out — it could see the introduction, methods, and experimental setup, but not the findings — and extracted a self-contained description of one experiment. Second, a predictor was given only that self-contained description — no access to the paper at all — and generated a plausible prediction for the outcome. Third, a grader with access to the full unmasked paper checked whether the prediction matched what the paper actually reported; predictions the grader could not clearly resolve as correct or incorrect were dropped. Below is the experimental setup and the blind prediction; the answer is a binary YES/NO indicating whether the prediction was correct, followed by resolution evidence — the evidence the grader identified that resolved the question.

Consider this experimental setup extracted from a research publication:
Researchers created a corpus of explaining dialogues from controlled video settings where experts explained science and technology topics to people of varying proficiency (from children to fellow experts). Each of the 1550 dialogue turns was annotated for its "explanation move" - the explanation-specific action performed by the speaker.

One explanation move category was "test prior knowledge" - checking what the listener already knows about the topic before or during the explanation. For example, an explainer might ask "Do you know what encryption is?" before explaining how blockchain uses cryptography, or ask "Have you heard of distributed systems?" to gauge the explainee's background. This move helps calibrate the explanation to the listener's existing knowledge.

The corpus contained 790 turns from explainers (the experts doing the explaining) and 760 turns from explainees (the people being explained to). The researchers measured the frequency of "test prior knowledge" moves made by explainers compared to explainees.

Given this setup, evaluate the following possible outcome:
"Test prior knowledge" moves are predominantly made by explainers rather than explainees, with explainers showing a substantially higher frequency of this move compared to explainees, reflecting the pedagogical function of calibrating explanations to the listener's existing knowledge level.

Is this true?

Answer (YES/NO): YES